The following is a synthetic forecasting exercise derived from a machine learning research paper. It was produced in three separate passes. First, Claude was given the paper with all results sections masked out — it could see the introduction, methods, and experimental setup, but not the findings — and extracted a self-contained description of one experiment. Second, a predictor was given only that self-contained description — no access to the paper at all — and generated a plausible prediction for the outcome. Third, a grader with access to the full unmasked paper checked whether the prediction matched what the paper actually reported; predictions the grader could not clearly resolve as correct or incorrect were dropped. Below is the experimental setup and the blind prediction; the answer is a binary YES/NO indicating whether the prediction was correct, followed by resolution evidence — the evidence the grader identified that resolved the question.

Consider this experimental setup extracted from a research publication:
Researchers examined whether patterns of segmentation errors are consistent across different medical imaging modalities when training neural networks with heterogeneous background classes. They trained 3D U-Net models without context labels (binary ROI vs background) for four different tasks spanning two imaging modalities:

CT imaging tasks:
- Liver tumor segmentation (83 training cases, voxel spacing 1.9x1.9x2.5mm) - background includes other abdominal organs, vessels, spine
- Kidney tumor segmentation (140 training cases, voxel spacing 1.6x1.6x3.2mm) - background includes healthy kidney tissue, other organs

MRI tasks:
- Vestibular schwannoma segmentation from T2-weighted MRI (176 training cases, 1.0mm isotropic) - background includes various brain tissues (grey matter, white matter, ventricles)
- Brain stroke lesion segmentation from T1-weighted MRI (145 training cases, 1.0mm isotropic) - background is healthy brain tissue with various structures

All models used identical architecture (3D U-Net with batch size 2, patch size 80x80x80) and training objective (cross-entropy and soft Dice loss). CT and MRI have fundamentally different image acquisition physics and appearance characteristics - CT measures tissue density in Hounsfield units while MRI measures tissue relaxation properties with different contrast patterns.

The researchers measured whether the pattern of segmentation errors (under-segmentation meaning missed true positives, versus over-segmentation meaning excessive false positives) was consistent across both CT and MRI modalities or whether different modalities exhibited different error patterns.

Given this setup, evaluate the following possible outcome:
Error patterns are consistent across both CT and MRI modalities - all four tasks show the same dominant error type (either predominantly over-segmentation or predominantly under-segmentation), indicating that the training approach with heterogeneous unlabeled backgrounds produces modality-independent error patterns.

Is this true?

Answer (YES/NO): YES